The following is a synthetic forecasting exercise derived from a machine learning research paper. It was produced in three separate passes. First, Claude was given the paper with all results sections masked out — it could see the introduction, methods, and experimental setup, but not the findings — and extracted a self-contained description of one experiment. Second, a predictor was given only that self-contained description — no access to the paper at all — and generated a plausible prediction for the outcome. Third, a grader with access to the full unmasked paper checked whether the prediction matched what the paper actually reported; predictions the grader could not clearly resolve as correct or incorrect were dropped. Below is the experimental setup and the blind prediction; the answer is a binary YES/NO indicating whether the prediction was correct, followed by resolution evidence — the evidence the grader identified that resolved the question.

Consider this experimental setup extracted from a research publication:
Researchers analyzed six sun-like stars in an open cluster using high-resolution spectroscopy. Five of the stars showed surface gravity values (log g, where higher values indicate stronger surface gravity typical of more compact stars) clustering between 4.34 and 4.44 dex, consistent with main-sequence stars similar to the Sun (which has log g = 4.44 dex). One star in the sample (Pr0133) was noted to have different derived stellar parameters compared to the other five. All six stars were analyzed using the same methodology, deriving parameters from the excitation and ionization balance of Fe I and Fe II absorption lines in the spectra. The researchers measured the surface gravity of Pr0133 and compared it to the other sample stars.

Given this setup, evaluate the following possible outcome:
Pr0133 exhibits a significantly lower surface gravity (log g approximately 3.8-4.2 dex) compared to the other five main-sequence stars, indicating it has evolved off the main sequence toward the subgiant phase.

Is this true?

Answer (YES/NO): YES